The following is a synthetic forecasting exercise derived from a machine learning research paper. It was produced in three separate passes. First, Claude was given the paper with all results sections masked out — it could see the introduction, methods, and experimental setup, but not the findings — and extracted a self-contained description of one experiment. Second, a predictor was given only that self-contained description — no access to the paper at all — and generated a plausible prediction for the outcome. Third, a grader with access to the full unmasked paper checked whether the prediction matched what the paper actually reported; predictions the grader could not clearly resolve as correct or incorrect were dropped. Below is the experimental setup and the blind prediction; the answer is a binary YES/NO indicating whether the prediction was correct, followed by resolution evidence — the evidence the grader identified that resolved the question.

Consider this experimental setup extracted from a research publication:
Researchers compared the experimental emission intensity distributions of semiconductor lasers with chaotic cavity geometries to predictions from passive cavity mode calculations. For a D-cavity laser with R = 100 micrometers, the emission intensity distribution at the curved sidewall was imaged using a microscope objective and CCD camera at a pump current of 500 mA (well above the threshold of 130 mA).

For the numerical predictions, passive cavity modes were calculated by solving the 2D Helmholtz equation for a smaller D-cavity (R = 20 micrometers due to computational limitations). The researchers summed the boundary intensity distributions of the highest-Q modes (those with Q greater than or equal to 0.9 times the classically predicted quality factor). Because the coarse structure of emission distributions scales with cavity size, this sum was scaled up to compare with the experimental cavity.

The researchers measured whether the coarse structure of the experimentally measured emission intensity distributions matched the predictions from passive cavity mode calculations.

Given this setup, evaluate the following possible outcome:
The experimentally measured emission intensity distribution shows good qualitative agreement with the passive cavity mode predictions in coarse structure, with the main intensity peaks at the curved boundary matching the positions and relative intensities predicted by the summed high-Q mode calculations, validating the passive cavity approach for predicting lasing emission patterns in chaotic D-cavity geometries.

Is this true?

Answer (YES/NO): NO